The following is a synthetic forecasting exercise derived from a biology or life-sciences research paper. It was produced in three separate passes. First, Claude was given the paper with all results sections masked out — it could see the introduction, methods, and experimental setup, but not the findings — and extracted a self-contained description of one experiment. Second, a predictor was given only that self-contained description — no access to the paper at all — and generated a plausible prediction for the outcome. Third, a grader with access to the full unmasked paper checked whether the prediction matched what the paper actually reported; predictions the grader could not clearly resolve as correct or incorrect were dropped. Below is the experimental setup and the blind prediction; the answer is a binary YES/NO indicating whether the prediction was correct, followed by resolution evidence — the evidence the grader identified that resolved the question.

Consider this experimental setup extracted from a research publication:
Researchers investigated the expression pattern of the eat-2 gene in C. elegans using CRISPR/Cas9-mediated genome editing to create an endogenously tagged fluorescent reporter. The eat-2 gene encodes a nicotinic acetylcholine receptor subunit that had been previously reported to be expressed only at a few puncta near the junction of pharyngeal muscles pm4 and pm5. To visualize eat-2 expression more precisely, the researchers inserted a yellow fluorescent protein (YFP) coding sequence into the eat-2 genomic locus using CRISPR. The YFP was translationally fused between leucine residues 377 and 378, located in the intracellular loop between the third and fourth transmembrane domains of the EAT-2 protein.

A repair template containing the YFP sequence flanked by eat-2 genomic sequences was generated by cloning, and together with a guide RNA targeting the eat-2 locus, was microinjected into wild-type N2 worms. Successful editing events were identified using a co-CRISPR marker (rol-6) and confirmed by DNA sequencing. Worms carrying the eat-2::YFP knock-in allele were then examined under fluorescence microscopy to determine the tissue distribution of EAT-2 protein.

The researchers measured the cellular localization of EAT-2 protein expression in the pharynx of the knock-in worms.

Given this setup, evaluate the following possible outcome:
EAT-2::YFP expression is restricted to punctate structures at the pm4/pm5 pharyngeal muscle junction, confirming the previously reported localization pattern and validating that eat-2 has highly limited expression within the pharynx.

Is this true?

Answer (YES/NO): NO